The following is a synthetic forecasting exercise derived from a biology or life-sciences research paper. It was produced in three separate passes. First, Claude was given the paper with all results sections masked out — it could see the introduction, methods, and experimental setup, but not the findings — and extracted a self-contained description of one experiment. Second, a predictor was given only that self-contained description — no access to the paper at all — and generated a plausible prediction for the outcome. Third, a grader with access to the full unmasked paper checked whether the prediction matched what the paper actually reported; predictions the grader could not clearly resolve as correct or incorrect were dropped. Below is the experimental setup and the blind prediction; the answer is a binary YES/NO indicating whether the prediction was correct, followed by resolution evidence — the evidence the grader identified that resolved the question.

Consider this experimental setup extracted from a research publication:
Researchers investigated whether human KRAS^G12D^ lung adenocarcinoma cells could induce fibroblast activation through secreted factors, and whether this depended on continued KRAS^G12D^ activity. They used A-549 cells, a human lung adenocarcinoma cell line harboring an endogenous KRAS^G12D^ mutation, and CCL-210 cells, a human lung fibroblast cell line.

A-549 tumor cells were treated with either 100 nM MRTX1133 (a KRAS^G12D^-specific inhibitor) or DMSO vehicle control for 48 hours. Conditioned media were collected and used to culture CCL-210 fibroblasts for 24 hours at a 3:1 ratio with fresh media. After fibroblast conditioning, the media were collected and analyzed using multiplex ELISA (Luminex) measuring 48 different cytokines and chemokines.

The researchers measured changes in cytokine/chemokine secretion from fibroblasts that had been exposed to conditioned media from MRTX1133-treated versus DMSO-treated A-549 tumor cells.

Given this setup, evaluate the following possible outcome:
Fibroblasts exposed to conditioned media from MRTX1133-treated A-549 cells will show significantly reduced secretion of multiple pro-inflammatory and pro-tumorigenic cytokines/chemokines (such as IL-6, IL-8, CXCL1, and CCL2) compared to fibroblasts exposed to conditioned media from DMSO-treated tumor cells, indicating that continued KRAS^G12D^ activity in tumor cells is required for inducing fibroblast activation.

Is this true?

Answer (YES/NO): YES